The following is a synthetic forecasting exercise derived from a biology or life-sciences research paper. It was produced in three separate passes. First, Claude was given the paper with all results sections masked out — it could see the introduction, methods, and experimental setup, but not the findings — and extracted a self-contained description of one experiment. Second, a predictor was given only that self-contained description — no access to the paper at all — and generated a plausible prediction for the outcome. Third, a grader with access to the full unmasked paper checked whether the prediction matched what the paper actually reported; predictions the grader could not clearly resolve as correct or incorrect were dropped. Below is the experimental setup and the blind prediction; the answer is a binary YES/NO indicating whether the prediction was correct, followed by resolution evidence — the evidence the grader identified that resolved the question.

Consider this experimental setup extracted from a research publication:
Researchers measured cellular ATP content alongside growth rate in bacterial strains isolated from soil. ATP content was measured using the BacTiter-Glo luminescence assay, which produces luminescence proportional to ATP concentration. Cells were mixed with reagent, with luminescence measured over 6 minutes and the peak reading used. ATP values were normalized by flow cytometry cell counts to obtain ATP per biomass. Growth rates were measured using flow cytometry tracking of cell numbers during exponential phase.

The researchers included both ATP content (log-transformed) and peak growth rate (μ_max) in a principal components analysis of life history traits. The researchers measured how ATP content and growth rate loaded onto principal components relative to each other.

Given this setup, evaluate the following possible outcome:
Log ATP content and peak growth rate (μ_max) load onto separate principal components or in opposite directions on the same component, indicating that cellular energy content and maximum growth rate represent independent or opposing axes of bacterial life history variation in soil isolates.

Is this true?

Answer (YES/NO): NO